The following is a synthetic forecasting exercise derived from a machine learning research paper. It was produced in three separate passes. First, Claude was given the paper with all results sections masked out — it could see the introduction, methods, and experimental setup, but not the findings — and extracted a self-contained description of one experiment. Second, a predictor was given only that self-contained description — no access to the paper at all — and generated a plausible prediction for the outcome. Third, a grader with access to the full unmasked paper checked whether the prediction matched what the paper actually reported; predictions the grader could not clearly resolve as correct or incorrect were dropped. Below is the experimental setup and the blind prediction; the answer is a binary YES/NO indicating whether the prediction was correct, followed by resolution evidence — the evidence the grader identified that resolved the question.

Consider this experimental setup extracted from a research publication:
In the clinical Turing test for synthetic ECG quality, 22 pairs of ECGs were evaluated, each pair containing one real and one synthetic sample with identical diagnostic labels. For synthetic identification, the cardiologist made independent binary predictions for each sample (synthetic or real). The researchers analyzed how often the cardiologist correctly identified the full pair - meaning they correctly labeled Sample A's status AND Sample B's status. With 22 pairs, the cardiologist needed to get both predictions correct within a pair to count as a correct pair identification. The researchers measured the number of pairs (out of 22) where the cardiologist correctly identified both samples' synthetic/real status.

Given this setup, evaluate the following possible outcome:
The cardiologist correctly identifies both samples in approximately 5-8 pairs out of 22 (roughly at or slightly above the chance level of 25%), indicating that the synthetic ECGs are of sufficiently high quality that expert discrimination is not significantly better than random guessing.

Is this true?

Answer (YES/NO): YES